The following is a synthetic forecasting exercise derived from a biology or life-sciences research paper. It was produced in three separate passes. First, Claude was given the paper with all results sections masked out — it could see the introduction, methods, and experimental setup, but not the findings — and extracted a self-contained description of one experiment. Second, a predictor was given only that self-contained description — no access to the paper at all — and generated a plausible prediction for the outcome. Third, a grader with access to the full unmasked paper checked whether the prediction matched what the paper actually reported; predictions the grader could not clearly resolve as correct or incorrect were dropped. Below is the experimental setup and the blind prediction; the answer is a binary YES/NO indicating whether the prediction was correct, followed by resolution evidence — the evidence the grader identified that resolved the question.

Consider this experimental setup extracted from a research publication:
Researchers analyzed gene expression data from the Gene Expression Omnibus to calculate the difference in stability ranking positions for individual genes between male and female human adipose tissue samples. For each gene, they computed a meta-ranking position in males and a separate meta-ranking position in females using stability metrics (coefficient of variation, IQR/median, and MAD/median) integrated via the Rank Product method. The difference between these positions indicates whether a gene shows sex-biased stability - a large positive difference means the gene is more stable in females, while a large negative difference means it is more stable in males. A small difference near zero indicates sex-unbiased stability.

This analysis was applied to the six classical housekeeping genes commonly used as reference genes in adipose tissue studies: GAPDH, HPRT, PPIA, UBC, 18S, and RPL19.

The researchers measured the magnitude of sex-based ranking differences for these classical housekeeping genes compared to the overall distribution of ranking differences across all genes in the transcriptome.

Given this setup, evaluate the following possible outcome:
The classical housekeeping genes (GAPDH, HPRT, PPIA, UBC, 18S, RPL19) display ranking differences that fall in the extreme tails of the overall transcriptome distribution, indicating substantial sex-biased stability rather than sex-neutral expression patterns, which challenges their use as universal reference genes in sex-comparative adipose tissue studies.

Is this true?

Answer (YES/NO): NO